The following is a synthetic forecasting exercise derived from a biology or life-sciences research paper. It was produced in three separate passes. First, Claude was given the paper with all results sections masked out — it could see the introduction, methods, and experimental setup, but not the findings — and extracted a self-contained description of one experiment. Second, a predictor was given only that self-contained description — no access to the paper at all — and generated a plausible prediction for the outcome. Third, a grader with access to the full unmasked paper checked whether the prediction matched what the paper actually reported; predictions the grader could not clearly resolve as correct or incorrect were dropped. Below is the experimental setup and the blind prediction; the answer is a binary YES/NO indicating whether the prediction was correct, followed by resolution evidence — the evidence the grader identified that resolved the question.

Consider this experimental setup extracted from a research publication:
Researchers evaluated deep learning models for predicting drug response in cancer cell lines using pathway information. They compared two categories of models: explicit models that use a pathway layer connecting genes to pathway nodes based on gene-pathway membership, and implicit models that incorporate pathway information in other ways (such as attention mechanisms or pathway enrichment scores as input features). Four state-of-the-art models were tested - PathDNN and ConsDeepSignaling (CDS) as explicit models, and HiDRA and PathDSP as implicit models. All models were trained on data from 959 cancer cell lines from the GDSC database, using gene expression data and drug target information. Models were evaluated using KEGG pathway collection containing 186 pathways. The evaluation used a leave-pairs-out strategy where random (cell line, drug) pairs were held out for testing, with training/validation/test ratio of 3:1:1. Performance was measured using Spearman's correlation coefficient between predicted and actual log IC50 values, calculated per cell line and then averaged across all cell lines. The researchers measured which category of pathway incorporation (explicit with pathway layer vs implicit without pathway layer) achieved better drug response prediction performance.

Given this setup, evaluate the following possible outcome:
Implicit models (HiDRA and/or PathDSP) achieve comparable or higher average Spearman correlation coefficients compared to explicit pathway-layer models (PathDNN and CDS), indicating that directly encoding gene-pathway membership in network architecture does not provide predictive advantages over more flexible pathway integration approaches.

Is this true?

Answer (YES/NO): YES